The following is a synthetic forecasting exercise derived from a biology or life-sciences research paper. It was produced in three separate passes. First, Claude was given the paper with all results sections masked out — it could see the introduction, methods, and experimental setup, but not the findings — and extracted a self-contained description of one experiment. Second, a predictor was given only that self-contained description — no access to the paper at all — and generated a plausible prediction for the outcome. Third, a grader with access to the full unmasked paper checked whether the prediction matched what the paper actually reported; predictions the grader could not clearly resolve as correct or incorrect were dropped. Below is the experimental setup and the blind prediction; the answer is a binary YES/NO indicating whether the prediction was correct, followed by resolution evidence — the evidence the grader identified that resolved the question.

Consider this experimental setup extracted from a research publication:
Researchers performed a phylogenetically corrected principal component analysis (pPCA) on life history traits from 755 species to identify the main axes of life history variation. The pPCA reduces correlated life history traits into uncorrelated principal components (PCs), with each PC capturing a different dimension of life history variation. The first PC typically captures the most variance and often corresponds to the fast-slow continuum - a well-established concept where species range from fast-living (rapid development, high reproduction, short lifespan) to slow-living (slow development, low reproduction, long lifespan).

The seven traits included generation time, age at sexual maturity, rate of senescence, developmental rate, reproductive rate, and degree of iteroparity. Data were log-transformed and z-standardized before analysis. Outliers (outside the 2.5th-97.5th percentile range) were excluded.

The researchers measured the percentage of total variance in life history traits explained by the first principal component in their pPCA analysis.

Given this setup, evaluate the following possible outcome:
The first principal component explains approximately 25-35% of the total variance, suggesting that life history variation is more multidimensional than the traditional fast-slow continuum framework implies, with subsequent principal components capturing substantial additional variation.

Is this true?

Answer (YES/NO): NO